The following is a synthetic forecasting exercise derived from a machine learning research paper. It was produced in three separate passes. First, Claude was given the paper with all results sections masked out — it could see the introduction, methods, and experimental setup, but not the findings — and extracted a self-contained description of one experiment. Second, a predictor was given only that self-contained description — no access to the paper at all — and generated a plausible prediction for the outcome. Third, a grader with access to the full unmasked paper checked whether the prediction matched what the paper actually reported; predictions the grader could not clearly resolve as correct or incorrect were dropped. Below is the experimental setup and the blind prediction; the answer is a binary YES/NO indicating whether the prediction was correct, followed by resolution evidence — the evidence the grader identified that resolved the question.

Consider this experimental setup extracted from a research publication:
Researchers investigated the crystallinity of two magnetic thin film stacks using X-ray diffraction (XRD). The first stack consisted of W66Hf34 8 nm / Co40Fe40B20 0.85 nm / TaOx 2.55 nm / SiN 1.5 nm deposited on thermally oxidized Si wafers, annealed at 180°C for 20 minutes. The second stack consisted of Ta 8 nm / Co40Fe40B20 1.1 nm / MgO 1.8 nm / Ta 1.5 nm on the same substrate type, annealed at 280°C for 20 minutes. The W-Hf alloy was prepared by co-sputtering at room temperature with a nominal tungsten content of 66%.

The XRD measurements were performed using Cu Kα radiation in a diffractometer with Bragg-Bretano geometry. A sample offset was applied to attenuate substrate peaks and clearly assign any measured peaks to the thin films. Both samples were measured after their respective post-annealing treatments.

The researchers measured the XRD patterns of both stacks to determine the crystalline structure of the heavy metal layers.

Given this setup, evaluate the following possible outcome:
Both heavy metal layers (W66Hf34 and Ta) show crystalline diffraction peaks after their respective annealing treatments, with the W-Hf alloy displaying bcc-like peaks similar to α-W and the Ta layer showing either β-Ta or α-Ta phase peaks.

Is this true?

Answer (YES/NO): NO